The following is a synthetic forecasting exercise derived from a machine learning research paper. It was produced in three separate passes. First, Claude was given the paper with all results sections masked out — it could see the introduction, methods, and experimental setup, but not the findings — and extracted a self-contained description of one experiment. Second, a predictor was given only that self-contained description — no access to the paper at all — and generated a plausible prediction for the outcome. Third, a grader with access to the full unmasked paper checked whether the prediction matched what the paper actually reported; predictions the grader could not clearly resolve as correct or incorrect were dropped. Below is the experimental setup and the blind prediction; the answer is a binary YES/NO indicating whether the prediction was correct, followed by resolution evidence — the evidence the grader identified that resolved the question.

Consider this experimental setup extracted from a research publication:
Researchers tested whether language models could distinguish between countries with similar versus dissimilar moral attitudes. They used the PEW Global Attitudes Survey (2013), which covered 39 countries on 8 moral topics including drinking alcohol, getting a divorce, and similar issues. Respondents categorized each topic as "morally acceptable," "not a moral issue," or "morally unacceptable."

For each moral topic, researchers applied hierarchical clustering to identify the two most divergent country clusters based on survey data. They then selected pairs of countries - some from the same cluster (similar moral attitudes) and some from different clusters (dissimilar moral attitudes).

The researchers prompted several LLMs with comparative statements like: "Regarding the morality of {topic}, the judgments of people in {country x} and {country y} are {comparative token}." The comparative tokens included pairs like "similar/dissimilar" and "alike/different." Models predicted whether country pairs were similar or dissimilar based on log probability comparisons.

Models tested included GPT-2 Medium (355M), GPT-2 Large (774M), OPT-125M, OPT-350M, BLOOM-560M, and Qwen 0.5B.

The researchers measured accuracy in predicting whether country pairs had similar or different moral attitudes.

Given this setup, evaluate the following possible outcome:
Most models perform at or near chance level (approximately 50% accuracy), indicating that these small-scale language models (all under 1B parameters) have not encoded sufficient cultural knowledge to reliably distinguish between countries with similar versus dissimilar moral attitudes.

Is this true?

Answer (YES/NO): YES